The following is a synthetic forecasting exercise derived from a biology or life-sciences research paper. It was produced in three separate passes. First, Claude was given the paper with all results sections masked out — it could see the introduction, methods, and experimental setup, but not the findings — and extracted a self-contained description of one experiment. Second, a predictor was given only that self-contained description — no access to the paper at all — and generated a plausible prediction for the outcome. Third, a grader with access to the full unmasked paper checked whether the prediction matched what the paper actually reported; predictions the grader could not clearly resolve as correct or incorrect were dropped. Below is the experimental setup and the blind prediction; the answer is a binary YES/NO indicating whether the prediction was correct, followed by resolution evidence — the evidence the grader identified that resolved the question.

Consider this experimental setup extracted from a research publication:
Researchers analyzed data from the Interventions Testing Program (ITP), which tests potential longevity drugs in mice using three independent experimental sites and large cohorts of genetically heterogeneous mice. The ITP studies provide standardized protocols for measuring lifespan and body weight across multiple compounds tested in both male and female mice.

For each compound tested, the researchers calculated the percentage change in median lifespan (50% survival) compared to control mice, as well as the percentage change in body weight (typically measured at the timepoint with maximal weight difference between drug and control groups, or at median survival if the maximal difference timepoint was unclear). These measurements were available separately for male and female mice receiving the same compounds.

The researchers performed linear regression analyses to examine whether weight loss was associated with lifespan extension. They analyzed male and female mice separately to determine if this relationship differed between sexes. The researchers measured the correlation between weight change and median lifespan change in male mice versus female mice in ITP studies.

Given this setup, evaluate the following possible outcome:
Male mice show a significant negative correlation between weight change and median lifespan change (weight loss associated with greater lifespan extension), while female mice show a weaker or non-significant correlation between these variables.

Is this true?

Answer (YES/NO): YES